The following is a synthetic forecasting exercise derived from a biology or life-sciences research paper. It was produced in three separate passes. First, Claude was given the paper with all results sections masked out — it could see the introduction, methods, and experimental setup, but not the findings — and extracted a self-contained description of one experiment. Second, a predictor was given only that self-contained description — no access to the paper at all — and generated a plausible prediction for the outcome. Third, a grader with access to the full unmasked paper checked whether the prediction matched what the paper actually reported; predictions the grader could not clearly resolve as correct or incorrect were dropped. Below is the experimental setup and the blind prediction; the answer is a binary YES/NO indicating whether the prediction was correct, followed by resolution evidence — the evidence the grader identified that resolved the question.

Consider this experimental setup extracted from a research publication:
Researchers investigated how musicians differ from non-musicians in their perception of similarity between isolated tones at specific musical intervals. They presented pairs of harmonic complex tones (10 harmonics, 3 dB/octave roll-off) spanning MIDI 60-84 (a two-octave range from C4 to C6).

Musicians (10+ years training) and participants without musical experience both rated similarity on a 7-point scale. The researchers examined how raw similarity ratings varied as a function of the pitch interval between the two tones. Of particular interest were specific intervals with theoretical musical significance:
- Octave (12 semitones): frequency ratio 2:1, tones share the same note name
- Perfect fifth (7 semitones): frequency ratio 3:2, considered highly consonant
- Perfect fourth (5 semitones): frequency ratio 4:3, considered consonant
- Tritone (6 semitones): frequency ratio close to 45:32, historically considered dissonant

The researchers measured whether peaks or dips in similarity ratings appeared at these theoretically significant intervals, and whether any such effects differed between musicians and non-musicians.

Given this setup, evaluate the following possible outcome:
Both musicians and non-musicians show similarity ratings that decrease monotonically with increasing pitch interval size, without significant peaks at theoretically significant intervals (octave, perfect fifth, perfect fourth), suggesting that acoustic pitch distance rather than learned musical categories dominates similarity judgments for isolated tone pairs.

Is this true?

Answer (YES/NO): NO